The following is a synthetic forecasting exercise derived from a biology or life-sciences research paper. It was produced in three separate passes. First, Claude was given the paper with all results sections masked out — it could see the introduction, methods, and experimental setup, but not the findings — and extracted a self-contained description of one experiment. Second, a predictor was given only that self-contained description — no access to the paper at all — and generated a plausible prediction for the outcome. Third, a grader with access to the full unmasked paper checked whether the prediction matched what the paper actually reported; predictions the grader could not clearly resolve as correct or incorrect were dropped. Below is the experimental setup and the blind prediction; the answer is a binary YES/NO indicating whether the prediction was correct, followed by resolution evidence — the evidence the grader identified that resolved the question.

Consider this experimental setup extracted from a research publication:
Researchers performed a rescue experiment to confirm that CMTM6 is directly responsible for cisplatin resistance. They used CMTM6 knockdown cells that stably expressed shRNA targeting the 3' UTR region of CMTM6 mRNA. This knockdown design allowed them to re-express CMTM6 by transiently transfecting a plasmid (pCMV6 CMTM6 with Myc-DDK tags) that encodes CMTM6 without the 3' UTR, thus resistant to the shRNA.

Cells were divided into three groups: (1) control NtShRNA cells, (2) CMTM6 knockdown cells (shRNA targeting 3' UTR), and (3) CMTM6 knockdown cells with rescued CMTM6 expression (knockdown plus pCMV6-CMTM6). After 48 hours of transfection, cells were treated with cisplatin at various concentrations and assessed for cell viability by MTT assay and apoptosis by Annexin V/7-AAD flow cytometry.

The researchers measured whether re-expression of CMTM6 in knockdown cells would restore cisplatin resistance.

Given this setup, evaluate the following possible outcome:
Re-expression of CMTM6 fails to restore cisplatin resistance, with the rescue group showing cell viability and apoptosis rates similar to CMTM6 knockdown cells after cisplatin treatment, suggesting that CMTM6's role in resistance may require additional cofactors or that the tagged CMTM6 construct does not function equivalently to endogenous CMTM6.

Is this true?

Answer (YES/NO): NO